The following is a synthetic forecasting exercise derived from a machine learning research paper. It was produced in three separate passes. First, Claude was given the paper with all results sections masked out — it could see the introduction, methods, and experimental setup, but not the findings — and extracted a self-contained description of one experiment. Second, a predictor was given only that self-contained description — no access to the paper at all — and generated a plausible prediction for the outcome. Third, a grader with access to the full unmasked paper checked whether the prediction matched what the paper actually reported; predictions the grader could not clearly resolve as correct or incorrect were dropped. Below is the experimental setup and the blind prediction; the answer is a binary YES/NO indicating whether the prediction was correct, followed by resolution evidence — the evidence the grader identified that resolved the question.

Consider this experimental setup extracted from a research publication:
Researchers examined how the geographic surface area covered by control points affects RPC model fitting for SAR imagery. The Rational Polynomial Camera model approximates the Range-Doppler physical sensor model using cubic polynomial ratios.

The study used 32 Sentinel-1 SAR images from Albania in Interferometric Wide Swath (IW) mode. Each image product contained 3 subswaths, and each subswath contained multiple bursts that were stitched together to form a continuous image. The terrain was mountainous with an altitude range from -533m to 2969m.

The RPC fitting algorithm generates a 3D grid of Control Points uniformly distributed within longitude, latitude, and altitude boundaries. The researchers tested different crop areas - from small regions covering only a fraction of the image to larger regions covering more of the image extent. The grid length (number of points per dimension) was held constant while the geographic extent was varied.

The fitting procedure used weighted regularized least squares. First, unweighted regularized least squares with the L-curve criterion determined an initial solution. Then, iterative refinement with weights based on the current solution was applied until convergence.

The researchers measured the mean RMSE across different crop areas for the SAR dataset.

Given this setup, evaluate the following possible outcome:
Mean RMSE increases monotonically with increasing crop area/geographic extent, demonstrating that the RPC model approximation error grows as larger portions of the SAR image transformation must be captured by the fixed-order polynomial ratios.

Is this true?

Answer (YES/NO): YES